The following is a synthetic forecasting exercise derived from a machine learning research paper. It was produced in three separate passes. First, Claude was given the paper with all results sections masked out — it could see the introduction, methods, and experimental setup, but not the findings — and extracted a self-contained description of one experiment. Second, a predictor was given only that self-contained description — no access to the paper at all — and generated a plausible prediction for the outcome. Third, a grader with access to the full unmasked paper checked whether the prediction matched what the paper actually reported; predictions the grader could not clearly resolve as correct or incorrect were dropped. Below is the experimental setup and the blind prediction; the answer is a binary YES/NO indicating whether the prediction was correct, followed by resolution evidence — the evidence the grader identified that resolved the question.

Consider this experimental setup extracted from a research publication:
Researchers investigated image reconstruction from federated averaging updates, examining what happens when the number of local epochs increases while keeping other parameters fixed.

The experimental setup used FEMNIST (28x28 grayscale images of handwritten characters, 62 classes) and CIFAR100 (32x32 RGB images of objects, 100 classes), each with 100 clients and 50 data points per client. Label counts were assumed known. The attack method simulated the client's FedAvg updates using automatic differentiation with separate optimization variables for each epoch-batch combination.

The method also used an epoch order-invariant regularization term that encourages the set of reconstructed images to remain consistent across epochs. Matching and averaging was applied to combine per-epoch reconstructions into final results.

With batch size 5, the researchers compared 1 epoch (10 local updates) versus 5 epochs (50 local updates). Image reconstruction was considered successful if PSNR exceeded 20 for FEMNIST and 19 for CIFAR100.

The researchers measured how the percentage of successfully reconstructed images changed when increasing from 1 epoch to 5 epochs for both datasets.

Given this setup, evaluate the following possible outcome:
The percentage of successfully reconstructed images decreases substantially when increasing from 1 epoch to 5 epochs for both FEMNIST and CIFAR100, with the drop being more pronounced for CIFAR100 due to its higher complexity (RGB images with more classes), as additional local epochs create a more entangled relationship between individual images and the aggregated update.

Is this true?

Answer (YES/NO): NO